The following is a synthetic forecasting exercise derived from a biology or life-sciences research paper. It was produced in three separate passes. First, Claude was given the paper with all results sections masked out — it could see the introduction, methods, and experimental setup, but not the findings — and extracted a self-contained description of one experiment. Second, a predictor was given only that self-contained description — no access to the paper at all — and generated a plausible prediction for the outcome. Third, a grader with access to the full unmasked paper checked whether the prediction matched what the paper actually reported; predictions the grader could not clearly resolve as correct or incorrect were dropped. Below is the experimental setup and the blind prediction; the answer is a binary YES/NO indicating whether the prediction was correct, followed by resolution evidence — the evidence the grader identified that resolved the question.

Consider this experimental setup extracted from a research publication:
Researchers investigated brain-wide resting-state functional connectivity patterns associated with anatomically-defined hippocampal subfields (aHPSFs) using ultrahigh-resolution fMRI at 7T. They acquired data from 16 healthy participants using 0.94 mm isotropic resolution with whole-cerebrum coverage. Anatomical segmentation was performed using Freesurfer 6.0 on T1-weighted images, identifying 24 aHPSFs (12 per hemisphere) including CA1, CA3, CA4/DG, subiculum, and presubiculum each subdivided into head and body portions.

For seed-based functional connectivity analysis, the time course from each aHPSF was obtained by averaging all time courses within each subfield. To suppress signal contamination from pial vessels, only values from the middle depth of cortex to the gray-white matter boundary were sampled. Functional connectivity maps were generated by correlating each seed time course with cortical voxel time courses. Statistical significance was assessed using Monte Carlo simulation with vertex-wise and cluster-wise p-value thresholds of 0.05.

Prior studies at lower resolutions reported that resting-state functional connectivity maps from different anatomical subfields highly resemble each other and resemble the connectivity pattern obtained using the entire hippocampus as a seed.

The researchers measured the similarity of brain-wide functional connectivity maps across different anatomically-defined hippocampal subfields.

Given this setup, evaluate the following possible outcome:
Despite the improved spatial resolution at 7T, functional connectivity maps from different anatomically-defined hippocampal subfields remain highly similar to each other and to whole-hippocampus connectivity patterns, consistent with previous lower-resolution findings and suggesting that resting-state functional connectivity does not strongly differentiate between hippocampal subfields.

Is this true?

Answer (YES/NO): YES